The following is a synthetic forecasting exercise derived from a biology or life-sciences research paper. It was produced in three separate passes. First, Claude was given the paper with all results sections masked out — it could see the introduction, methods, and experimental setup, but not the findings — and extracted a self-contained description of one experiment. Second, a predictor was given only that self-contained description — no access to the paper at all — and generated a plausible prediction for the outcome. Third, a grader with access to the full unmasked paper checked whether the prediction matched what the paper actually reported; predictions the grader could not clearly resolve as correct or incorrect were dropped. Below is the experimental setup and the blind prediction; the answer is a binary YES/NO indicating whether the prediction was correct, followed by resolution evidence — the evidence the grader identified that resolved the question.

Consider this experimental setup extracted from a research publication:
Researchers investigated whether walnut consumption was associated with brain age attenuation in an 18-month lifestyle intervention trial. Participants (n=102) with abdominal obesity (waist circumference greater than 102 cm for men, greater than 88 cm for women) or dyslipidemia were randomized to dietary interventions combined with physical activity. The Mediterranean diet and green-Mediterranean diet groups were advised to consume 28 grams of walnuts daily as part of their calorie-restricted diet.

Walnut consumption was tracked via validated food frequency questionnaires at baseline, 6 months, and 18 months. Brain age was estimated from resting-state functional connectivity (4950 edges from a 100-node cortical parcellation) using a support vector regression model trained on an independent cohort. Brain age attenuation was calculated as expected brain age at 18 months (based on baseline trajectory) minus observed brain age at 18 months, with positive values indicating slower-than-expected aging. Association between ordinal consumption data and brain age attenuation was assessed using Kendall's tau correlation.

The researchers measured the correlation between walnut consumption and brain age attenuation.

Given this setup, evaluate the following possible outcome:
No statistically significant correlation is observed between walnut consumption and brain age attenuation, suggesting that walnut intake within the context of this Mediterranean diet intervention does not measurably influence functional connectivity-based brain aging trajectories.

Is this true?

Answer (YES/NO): YES